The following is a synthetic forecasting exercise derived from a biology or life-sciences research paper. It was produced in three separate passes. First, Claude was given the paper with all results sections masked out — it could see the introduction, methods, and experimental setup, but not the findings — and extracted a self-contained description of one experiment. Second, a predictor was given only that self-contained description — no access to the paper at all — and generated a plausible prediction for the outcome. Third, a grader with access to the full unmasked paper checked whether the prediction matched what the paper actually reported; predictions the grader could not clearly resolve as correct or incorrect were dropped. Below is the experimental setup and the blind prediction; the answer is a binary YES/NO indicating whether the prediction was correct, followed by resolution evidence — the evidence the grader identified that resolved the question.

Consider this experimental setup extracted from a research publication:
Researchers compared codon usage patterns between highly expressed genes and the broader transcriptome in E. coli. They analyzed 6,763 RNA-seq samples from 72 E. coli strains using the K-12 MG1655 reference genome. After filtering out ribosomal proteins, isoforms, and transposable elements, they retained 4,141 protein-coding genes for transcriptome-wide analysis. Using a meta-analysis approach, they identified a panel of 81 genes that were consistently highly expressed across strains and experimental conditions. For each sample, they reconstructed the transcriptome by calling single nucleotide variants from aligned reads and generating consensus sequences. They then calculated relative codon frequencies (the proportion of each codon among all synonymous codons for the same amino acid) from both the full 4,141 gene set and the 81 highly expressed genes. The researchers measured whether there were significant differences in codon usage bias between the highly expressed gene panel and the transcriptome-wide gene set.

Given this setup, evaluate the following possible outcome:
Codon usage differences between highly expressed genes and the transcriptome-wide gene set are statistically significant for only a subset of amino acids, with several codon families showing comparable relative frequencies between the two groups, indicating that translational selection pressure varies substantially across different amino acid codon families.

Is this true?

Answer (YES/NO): YES